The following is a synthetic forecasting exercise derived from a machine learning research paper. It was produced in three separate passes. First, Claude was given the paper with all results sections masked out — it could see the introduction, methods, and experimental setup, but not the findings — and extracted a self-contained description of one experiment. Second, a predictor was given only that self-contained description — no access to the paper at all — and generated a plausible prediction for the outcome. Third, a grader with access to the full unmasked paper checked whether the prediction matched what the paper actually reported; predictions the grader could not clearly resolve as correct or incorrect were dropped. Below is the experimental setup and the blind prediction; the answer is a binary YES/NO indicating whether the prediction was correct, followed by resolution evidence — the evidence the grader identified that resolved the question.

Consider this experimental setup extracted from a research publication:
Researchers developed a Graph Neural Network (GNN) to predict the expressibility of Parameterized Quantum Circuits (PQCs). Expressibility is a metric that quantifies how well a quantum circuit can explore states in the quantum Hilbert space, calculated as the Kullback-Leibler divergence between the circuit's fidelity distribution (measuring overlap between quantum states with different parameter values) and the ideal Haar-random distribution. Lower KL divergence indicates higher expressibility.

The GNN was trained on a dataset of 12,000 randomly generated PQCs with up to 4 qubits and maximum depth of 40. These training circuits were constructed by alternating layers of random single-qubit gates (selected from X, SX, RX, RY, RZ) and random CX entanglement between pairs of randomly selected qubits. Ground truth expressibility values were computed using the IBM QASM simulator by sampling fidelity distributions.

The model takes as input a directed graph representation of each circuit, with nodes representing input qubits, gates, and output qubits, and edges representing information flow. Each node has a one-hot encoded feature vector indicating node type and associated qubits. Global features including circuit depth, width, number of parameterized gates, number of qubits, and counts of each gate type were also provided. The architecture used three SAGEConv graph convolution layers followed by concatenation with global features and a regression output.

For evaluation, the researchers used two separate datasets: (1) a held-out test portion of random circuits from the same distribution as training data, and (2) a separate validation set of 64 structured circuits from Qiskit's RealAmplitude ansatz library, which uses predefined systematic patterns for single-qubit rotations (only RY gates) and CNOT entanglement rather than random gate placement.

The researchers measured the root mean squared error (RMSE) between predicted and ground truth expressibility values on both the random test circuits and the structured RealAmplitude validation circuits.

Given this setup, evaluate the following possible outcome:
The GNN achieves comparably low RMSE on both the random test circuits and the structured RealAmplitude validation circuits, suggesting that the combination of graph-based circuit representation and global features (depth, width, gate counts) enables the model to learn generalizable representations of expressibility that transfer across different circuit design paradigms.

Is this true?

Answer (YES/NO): YES